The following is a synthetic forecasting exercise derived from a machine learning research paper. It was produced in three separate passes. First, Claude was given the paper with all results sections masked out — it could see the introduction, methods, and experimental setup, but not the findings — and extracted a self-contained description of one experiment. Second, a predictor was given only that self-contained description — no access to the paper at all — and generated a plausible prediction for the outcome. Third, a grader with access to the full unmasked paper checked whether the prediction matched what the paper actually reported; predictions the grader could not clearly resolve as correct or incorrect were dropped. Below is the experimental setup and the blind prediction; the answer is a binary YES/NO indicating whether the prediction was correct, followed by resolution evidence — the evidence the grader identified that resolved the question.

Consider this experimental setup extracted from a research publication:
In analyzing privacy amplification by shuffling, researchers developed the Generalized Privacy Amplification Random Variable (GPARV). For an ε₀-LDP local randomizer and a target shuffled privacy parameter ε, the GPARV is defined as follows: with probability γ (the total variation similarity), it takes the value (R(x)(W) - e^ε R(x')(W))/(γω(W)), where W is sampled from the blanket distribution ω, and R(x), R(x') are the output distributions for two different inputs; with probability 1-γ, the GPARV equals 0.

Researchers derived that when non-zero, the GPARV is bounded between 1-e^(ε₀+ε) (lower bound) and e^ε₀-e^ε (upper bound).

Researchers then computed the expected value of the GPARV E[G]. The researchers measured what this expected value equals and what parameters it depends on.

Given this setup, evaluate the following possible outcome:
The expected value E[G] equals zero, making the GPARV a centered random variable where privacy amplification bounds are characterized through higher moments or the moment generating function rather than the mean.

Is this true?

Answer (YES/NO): NO